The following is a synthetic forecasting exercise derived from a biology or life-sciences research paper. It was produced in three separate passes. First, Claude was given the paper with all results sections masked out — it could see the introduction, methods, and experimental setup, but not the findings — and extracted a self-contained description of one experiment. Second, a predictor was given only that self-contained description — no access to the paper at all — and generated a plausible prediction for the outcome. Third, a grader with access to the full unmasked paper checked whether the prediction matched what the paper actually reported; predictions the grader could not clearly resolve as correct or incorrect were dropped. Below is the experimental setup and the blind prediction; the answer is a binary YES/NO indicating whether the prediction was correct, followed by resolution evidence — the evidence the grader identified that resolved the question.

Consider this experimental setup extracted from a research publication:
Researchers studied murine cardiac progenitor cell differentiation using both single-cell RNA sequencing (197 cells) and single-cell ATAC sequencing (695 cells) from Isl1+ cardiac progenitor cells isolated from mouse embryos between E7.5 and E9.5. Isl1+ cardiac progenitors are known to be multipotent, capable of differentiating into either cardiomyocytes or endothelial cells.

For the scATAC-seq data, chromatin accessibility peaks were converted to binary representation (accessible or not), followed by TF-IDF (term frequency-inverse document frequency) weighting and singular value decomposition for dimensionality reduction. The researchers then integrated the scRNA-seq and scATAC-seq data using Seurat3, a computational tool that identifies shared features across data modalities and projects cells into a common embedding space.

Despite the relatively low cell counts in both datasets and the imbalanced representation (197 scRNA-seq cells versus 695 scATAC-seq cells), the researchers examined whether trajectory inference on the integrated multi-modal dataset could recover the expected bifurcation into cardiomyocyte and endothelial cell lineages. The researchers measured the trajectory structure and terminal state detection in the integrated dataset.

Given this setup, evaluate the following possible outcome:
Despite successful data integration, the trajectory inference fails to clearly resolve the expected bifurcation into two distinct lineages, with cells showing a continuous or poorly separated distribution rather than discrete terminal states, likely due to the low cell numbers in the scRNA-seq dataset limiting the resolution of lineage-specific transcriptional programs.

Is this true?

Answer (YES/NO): NO